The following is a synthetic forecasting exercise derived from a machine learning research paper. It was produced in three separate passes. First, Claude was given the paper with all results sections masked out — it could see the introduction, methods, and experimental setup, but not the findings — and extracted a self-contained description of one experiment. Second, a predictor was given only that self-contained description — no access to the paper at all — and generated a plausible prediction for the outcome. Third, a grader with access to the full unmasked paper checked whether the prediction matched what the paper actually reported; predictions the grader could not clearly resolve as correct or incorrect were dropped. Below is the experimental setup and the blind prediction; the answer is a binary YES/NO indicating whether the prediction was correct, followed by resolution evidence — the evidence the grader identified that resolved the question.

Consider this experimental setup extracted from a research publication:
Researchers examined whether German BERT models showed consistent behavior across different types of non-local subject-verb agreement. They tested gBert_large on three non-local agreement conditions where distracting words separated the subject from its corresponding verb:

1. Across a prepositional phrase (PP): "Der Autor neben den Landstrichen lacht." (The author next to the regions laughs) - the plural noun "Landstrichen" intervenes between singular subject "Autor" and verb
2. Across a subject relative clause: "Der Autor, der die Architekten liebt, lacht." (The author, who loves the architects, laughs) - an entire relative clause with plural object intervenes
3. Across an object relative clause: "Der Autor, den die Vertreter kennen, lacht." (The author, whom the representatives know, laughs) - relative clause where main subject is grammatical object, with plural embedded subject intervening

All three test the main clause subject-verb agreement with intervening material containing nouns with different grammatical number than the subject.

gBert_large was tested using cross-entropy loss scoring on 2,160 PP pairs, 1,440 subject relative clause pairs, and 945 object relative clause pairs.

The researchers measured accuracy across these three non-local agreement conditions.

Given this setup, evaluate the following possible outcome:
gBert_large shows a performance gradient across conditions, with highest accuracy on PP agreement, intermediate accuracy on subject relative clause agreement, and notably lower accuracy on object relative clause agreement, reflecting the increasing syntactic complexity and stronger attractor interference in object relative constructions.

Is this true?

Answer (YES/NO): NO